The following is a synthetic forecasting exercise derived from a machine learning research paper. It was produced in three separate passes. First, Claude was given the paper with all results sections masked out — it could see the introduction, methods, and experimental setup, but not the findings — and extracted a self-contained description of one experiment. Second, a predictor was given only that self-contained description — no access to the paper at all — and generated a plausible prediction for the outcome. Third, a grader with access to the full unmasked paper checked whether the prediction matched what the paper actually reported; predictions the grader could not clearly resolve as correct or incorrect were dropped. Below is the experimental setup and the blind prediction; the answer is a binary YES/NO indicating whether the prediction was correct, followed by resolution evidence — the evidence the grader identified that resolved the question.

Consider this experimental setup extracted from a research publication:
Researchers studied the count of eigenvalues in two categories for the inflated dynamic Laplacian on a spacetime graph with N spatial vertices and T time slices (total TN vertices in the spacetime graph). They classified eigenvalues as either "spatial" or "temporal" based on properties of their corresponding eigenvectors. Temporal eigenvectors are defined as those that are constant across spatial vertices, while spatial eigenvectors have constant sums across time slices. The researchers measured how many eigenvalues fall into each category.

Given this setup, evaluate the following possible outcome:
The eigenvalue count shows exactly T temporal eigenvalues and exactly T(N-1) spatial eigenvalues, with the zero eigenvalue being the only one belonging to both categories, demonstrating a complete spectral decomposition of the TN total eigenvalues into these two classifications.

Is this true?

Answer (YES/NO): NO